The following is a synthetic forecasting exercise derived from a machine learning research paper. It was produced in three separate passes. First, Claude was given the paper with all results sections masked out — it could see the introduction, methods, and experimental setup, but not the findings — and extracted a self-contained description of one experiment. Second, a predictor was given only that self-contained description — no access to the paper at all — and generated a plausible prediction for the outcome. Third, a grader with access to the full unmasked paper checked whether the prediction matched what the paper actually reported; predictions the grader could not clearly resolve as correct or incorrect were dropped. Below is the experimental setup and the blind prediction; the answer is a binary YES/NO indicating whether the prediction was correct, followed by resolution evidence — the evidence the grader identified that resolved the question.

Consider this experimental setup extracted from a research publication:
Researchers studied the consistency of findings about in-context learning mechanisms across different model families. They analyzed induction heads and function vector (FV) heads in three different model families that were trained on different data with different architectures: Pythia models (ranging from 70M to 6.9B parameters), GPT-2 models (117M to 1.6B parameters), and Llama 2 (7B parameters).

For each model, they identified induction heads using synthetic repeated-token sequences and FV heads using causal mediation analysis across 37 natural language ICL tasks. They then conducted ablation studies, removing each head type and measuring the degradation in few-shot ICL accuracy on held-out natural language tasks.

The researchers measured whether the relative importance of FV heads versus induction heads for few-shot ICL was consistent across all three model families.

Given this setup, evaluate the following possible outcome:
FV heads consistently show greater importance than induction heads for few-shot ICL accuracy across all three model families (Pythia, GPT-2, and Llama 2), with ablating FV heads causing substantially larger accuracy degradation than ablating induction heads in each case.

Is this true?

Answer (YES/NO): YES